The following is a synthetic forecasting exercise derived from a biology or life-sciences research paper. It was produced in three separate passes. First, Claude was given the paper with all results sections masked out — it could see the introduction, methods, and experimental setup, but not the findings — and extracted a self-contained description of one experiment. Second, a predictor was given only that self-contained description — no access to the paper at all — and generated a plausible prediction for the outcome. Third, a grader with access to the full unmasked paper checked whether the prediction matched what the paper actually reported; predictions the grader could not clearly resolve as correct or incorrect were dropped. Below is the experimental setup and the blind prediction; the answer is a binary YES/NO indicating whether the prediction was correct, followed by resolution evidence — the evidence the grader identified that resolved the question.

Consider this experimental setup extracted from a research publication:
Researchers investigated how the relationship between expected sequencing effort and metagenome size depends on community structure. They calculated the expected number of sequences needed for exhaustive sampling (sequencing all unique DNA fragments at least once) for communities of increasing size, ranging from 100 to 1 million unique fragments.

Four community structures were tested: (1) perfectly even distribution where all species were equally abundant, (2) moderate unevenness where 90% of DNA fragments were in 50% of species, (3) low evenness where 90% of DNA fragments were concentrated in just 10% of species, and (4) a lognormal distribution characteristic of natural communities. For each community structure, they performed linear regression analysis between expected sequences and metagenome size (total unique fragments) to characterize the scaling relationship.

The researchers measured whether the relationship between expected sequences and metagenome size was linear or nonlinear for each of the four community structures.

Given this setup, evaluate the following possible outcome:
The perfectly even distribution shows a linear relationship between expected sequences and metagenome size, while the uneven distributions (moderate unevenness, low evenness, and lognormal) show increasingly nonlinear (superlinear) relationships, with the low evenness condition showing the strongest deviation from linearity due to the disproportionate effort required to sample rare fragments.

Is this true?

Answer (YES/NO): NO